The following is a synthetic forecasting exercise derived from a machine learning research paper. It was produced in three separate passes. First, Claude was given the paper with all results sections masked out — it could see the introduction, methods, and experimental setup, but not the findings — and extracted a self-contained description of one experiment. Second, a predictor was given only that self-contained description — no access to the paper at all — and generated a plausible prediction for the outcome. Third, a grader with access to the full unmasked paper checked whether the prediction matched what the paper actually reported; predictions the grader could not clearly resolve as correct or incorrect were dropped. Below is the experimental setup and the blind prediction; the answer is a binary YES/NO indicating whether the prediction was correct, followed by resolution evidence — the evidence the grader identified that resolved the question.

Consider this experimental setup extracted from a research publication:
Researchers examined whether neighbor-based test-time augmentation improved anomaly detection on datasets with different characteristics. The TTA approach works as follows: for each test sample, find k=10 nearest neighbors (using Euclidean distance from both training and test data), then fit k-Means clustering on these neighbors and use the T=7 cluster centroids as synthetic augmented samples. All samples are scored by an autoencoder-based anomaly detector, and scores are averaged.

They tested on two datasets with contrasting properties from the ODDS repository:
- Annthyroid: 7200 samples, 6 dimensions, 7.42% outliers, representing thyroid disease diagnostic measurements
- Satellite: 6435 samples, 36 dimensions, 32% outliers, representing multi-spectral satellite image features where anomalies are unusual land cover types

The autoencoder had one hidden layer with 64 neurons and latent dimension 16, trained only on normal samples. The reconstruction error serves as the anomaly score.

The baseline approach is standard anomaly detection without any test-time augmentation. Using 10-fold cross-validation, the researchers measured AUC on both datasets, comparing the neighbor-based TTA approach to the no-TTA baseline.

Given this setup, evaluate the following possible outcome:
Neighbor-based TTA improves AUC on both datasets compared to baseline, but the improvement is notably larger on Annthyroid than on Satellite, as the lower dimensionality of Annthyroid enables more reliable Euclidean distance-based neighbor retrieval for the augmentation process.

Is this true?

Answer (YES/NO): NO